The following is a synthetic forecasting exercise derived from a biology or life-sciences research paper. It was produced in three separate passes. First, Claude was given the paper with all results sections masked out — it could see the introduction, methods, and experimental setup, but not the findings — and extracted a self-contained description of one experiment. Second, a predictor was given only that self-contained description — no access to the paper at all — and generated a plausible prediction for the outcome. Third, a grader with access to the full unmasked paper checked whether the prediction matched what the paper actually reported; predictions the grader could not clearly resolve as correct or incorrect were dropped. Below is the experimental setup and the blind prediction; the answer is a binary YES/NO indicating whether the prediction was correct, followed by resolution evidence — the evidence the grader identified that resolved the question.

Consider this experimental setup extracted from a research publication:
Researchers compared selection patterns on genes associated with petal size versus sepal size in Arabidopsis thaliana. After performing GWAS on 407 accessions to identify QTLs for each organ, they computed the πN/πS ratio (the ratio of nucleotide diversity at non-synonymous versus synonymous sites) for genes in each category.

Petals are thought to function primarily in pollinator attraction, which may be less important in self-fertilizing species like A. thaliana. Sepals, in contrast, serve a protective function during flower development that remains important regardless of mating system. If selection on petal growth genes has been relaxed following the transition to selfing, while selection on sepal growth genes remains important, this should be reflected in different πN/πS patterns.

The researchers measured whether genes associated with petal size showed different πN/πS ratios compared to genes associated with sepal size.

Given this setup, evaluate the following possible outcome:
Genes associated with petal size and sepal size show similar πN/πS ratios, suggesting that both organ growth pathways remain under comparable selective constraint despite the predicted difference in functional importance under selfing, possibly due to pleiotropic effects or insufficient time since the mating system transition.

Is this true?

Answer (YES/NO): NO